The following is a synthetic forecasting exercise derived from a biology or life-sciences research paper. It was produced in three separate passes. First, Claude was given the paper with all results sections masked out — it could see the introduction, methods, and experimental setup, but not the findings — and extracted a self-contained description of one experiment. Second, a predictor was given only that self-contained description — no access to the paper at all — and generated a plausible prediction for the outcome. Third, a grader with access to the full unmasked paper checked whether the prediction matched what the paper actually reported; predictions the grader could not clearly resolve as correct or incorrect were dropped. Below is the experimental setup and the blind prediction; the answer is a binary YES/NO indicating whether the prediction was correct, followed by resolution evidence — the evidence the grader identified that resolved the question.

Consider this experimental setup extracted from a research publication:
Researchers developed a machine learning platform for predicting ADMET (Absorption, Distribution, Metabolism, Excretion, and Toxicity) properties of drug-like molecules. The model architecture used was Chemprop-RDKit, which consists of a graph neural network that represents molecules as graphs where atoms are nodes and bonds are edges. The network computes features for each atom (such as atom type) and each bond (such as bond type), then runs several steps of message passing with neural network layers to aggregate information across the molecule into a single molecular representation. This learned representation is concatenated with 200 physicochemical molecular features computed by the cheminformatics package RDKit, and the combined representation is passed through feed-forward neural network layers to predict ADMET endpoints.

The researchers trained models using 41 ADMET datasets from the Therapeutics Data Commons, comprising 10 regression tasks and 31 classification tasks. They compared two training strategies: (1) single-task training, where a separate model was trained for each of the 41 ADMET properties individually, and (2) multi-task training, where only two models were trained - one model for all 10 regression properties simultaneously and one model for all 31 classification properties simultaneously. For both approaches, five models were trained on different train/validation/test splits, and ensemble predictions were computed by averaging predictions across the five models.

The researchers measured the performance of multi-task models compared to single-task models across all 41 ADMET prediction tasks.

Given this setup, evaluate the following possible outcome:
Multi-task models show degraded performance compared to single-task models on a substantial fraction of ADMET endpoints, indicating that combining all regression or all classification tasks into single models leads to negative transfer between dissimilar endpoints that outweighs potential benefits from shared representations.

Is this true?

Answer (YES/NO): NO